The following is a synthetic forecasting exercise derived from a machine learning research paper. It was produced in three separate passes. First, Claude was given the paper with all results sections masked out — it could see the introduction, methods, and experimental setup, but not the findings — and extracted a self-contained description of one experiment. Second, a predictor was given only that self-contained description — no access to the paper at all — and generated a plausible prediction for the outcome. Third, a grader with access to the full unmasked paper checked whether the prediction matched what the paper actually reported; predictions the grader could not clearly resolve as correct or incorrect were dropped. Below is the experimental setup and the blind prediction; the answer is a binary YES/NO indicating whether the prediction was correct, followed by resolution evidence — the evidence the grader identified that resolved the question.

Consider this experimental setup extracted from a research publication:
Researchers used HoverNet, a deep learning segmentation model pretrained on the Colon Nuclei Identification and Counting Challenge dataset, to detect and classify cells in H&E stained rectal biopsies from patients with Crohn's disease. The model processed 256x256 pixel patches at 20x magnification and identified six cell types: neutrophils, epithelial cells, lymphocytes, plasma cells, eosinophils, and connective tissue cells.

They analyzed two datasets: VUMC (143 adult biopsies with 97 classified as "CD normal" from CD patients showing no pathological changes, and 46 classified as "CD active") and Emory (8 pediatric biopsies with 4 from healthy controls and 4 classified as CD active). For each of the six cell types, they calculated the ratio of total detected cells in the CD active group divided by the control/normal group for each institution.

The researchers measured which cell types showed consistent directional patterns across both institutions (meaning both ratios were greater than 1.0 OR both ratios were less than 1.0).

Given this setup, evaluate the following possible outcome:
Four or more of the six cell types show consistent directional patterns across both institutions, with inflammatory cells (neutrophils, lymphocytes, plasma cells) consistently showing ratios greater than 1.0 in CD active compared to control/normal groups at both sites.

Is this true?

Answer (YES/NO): NO